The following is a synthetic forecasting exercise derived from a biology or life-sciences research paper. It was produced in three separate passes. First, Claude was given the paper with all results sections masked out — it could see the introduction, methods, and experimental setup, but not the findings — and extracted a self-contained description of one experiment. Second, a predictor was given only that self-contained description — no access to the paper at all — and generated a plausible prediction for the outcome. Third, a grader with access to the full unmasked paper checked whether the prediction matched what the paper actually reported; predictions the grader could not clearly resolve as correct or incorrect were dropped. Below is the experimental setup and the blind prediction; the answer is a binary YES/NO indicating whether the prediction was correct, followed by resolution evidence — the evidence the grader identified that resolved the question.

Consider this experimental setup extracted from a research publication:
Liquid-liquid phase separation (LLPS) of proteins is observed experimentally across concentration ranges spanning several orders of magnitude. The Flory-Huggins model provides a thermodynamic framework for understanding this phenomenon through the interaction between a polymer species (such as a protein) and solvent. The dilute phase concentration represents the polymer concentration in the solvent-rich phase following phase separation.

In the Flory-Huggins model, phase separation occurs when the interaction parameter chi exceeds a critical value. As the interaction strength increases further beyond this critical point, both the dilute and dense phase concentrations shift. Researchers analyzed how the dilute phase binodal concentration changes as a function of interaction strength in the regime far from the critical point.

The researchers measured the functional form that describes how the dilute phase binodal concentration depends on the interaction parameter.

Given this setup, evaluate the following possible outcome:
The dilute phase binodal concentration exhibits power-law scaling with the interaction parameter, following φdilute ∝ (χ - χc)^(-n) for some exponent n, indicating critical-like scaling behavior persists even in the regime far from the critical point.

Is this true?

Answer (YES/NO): NO